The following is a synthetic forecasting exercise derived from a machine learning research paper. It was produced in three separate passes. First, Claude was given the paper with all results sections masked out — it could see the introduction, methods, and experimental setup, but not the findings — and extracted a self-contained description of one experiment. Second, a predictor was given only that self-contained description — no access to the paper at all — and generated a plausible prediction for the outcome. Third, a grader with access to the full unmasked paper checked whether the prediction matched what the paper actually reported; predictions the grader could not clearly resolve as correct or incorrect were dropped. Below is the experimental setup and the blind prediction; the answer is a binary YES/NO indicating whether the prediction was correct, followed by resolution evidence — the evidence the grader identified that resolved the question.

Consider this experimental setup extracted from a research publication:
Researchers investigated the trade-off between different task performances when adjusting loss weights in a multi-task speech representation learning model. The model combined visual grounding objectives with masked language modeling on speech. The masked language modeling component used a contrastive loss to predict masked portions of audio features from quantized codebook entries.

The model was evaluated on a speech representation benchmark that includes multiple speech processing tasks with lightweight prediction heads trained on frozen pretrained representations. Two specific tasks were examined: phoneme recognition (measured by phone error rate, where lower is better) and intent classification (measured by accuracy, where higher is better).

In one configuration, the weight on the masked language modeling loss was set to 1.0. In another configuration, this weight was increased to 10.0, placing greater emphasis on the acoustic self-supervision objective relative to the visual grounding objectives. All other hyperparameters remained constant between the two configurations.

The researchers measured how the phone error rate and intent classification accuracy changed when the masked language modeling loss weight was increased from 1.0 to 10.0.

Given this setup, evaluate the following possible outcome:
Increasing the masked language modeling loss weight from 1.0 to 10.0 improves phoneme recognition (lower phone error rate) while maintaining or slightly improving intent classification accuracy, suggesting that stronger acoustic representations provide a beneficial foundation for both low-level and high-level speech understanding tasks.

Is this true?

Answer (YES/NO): NO